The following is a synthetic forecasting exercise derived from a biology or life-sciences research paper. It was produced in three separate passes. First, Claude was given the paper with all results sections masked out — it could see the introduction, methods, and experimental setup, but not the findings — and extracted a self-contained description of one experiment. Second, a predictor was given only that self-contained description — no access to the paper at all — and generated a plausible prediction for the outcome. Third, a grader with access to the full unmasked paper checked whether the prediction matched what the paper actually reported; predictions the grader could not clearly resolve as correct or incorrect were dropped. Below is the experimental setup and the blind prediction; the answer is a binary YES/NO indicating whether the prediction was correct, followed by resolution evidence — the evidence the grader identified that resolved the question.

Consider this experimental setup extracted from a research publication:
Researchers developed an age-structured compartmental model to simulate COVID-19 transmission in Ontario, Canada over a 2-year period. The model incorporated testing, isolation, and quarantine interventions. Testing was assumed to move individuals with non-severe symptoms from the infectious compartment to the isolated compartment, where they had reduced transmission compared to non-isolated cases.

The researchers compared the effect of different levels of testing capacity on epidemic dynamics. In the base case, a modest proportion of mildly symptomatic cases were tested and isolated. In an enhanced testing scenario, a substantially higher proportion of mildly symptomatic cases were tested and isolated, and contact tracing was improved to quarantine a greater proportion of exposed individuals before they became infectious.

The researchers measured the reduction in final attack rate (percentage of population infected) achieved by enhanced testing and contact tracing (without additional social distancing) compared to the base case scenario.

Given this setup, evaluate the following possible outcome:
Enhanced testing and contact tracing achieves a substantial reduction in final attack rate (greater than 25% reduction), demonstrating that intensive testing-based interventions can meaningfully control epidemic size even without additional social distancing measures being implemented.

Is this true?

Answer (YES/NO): NO